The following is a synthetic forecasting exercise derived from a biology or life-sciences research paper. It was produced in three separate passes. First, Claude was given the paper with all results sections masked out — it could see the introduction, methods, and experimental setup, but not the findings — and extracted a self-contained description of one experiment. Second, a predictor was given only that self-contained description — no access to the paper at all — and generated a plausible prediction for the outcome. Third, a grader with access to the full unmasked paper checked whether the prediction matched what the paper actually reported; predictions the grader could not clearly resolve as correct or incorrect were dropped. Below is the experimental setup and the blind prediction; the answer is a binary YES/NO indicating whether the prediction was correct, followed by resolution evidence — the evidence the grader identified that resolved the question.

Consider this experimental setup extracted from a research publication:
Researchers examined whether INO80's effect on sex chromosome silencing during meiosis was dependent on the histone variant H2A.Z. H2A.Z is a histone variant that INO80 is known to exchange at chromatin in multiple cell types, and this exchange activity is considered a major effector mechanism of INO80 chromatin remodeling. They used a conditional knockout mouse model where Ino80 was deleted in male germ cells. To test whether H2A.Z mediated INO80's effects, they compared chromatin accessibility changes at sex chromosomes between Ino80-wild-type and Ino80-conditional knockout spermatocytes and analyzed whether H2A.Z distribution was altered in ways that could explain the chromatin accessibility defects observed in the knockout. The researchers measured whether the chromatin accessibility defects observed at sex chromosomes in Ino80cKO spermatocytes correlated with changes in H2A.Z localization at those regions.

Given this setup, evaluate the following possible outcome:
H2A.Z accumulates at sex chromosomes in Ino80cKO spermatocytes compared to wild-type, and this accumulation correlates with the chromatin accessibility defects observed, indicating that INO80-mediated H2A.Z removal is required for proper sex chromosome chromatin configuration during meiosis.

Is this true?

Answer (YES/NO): NO